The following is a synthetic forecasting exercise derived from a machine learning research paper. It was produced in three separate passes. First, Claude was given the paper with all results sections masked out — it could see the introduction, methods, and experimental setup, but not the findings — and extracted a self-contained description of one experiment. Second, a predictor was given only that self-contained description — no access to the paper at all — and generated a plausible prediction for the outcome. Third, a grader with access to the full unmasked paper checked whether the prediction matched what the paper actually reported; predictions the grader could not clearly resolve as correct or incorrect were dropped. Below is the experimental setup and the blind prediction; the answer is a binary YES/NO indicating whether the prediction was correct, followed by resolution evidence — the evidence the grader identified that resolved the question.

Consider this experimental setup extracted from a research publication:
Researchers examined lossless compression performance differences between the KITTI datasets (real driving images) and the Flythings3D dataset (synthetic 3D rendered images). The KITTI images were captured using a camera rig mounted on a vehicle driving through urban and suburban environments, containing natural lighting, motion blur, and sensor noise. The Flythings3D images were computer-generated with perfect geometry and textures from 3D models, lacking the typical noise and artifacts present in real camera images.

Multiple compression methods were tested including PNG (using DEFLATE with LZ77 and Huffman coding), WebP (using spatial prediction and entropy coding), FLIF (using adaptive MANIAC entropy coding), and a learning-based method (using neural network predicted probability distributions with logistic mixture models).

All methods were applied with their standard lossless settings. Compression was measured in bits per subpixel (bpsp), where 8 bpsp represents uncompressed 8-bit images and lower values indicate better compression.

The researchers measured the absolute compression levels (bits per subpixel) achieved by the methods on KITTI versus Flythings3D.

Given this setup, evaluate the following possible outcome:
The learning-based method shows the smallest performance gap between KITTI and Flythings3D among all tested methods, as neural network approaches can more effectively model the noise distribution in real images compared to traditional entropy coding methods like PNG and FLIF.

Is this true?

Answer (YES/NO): NO